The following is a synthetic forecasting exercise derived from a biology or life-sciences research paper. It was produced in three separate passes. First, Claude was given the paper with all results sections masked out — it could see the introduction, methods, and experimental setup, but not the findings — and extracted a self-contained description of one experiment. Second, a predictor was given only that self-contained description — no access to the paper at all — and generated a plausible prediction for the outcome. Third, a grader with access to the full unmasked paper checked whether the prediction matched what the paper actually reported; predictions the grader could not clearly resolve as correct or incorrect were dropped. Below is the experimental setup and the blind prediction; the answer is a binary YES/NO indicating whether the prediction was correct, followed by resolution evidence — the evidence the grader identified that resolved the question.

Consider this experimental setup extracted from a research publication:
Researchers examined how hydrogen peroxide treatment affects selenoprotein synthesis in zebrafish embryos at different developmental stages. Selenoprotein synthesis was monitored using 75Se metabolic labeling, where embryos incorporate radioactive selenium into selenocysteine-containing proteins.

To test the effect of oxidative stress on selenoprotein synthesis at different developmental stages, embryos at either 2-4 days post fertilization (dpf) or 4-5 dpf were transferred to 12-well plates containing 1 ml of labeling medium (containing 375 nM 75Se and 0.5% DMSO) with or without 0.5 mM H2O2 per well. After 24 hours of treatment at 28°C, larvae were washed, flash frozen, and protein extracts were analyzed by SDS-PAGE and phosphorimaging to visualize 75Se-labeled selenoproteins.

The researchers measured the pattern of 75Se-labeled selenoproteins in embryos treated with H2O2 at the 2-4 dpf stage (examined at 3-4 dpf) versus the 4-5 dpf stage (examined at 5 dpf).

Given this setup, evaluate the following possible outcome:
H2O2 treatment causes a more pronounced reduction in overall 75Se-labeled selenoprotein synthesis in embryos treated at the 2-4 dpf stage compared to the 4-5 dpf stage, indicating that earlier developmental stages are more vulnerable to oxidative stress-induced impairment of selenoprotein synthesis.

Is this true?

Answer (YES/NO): YES